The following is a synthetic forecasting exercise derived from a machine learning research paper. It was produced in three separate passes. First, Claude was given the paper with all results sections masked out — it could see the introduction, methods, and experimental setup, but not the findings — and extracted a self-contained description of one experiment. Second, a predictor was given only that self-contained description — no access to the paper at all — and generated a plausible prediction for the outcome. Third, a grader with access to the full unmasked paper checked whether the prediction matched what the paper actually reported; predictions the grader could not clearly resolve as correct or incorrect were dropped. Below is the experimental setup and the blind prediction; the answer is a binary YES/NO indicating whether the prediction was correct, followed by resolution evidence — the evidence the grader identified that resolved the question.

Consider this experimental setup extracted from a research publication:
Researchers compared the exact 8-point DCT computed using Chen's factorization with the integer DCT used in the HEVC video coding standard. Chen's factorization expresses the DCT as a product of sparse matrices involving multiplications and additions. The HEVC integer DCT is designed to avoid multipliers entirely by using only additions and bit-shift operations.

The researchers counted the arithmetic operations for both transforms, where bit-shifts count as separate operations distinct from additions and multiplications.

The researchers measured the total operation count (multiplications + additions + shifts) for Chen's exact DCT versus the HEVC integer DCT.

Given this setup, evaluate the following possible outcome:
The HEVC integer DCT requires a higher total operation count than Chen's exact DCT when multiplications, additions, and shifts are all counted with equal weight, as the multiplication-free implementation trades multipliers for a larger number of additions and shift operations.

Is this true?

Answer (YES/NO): YES